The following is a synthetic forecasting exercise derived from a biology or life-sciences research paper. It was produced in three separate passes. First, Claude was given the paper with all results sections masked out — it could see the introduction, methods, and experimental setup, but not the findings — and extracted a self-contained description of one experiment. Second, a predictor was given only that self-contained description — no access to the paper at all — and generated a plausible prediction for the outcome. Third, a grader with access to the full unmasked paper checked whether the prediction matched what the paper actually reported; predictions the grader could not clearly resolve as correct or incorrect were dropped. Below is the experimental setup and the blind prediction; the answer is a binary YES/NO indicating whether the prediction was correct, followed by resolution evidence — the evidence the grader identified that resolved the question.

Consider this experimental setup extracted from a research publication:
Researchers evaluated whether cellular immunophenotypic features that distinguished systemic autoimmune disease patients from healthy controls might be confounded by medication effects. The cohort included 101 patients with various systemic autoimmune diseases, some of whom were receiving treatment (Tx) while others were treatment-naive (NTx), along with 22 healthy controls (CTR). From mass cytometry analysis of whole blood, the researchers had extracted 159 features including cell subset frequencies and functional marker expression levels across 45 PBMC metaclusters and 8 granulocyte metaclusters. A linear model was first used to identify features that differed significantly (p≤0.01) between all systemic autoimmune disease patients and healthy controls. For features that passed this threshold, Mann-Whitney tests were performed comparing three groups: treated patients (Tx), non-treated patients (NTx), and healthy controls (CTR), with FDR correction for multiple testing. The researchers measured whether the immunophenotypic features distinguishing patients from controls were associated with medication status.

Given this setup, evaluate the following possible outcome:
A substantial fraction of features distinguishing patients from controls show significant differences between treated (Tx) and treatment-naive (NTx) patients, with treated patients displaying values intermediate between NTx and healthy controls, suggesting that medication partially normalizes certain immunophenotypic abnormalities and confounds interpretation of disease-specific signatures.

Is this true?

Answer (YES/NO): NO